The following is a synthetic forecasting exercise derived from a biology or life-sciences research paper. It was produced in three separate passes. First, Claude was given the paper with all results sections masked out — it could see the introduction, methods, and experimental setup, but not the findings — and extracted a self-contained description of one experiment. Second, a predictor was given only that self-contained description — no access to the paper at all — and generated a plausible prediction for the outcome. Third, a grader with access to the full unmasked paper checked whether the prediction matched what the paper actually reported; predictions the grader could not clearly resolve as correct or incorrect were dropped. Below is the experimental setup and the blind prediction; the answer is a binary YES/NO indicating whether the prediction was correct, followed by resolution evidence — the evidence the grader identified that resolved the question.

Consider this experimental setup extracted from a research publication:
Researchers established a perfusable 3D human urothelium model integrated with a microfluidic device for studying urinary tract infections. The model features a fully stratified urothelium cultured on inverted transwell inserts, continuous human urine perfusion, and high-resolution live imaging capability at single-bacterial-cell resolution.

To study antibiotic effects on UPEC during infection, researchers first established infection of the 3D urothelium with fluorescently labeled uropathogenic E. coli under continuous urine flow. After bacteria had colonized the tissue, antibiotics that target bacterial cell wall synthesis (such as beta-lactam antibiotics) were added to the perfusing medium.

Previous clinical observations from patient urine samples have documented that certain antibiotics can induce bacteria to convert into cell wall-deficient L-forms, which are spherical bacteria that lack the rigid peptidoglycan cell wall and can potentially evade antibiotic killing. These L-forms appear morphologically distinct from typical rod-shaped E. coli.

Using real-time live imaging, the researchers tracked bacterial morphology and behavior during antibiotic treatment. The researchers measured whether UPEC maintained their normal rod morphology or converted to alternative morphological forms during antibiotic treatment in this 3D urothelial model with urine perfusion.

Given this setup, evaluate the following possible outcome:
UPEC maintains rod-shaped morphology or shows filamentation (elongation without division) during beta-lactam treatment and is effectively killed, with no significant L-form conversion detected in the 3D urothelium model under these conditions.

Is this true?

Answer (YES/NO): NO